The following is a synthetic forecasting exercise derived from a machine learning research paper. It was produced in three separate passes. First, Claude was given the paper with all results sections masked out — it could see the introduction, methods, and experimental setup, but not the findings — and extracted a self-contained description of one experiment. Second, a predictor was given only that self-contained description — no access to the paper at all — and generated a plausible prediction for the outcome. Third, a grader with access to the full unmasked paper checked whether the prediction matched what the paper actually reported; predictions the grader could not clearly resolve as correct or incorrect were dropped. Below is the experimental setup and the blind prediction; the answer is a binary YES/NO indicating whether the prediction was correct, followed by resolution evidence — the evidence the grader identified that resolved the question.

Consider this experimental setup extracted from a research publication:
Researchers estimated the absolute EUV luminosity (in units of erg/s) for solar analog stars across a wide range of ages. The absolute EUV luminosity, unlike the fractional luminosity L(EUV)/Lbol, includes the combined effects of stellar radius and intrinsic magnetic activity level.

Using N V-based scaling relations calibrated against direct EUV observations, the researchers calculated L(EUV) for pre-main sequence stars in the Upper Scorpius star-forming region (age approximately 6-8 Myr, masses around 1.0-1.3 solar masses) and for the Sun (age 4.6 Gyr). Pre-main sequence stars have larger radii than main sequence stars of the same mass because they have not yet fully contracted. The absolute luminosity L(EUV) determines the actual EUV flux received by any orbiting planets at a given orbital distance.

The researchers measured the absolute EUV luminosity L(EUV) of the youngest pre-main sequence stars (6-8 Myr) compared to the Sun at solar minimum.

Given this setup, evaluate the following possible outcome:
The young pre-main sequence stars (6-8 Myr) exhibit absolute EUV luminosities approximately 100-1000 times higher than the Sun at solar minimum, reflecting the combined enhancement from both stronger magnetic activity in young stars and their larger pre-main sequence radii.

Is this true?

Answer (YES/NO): NO